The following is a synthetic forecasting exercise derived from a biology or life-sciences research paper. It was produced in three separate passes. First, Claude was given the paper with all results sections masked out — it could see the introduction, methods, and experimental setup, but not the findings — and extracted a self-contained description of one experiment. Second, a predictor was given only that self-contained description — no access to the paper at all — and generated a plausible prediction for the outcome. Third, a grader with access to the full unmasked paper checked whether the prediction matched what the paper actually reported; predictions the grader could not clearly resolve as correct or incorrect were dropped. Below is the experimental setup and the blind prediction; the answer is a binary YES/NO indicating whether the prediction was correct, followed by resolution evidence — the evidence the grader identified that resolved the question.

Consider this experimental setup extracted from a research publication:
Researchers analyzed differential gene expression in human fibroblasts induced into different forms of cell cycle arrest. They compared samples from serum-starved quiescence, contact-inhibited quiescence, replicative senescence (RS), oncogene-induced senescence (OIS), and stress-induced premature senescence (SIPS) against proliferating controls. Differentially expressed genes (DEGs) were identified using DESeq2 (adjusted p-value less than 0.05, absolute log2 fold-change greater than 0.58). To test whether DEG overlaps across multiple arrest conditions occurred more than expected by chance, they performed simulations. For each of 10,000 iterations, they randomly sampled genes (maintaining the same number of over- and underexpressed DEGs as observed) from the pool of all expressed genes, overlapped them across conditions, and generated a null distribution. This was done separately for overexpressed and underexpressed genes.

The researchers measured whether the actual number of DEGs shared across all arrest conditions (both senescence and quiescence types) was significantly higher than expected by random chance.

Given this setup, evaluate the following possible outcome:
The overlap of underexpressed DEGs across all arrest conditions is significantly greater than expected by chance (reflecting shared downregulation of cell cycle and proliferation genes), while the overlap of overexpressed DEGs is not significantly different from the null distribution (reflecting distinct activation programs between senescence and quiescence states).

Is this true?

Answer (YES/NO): NO